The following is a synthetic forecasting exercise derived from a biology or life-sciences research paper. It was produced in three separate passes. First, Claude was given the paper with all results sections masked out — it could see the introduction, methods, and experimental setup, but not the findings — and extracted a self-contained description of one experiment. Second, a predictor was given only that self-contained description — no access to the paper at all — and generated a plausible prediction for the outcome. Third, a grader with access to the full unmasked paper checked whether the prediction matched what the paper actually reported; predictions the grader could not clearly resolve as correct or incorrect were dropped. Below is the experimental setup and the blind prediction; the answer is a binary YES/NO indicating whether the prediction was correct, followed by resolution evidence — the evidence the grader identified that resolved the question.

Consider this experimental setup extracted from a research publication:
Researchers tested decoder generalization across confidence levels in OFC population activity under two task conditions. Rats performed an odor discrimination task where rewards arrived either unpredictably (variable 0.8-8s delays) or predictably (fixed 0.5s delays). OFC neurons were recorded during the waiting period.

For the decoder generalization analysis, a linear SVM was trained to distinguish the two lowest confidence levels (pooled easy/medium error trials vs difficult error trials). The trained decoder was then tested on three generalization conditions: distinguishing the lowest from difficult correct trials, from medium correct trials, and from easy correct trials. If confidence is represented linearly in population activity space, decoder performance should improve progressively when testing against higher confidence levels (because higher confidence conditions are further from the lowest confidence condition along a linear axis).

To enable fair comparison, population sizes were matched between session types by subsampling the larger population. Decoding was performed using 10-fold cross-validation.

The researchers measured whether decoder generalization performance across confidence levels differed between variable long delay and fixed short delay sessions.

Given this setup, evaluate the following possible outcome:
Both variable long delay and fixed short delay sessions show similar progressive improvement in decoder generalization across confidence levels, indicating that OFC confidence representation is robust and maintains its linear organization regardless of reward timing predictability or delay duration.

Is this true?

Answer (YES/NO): NO